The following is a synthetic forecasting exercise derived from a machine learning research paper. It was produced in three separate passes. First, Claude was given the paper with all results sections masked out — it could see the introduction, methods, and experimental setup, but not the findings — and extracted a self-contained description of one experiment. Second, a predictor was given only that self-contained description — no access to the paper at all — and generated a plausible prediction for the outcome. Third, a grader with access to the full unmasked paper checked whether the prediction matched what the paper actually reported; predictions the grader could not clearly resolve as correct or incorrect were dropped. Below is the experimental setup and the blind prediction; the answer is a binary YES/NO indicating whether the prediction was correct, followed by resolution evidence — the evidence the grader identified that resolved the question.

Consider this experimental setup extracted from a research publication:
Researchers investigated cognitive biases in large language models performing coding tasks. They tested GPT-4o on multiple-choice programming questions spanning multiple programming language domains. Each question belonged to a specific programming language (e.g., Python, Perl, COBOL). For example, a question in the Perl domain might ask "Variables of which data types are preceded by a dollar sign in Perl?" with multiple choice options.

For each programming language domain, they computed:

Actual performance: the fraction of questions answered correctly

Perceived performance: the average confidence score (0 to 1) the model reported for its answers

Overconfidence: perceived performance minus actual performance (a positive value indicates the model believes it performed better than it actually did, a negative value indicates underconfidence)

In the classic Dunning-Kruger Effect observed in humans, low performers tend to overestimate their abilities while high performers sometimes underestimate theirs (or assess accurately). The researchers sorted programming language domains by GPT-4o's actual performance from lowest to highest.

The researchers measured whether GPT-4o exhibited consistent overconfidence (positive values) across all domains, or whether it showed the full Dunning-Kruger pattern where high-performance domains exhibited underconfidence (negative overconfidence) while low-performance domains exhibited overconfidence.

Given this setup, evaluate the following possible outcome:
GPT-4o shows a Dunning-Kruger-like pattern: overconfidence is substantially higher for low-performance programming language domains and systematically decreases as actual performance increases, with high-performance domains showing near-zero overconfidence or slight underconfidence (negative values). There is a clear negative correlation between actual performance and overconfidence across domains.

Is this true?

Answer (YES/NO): YES